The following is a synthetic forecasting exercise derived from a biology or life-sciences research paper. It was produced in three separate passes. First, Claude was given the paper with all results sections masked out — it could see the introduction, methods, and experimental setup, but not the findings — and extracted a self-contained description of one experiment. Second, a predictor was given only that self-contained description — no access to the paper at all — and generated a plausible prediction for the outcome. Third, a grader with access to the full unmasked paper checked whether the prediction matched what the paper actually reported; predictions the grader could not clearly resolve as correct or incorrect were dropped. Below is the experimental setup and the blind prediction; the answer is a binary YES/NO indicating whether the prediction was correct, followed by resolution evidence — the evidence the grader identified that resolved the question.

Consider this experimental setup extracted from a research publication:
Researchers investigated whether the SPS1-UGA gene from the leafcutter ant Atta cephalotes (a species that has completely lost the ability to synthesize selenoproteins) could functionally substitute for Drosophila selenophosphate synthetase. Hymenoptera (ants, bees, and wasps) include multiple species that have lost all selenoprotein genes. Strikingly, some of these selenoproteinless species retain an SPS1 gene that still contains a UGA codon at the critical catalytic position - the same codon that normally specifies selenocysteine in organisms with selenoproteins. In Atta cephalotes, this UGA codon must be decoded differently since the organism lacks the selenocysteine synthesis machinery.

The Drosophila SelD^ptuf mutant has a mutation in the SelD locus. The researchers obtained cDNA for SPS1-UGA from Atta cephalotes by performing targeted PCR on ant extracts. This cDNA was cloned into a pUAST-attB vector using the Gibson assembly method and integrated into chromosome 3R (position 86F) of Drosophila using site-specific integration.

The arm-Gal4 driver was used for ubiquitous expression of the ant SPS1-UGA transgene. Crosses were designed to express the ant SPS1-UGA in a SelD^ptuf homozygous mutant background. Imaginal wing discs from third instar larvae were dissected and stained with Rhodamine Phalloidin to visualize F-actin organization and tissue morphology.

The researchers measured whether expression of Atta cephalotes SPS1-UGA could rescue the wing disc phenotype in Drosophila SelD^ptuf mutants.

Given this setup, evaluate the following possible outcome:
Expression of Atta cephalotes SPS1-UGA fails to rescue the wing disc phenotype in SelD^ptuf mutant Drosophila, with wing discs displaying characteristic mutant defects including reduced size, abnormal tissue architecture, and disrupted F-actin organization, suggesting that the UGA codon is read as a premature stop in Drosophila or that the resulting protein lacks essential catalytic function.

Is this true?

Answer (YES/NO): NO